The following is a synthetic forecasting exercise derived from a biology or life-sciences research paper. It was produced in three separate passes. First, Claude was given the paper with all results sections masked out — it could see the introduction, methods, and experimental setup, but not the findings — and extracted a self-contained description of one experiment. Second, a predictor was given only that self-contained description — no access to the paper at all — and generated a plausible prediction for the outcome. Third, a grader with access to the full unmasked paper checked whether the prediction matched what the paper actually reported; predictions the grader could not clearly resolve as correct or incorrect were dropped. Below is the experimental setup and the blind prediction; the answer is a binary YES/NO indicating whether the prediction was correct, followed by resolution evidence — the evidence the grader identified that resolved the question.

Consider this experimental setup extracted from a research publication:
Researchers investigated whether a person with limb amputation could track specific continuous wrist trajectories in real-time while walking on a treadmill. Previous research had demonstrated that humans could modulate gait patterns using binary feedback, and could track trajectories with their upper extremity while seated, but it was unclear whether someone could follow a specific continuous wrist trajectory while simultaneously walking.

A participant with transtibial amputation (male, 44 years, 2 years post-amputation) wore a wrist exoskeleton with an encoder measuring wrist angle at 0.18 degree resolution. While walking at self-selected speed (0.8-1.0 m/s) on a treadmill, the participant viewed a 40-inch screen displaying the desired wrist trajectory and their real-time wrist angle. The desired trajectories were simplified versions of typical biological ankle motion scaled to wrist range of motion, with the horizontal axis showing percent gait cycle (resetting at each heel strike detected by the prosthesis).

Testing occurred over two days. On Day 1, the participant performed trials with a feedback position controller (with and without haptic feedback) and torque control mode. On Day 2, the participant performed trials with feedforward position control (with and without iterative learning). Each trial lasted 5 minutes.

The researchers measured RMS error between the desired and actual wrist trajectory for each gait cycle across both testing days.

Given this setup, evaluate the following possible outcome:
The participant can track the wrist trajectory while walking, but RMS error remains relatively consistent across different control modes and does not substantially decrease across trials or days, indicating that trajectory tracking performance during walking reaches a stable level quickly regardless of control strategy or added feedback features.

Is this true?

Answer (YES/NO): NO